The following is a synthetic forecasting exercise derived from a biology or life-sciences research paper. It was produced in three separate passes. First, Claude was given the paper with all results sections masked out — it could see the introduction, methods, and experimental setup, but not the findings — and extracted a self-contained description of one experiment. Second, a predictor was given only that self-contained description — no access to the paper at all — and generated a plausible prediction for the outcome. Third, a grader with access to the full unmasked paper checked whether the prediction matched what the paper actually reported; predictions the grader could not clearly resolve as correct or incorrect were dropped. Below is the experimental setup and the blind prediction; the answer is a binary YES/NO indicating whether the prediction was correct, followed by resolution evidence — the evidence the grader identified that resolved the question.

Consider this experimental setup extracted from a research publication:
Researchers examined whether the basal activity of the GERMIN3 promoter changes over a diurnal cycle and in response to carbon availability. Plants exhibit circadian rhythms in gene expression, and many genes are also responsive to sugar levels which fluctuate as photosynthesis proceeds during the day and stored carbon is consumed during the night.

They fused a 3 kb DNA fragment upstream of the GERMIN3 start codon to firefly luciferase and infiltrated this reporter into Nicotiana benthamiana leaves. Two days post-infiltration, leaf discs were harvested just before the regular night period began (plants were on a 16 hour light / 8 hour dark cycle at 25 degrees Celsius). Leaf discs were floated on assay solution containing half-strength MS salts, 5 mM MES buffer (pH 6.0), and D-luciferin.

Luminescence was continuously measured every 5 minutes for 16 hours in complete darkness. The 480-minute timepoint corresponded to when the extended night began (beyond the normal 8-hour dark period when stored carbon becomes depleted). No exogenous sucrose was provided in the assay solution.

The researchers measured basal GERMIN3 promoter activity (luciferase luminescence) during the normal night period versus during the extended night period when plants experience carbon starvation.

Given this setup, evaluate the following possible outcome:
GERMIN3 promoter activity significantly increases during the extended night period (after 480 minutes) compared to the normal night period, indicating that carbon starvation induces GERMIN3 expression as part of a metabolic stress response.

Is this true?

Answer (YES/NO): YES